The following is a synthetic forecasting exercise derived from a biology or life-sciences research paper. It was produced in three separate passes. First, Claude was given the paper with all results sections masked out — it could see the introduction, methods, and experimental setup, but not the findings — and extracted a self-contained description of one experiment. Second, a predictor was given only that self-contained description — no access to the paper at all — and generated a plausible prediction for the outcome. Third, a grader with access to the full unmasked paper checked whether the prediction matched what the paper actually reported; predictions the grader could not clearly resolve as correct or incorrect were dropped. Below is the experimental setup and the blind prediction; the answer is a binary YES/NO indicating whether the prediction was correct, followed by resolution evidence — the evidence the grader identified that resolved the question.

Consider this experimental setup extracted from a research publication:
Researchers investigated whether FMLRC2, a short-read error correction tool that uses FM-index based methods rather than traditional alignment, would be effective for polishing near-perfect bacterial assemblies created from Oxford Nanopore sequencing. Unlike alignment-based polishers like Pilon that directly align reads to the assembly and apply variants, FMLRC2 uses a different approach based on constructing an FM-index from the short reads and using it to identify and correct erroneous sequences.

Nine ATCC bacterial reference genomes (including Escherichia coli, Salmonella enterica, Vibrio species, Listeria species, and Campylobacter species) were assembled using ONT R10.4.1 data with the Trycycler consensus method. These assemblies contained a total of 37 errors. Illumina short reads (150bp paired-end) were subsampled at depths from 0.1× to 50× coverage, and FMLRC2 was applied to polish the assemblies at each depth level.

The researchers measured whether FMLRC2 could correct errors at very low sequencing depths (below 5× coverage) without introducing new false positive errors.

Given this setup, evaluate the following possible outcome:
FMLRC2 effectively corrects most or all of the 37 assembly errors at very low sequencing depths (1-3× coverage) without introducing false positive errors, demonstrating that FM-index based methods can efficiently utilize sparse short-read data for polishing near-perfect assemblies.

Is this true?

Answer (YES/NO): NO